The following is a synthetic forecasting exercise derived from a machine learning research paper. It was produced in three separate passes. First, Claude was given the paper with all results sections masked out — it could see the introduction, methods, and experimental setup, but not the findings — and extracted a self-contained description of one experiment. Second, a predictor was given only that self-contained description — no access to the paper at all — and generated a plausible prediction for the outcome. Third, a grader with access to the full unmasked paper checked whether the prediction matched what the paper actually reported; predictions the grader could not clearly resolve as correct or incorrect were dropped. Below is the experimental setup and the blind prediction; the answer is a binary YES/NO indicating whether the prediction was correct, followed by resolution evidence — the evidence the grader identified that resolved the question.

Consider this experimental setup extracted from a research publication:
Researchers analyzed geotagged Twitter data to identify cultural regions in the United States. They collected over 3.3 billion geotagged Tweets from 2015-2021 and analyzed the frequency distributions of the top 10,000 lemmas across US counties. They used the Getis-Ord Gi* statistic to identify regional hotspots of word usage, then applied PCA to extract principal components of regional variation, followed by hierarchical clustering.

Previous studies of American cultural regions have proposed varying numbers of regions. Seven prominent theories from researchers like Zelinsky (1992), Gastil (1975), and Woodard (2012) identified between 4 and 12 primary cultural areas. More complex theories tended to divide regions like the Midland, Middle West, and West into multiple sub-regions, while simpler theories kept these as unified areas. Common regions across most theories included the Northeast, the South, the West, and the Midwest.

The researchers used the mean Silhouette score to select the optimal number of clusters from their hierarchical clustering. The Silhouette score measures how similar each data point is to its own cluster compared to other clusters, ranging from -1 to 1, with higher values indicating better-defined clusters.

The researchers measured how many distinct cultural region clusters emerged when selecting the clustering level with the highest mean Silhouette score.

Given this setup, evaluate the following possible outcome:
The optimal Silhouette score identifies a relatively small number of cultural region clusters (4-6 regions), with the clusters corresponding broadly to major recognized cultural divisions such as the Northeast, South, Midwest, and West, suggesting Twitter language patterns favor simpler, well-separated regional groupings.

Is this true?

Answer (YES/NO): YES